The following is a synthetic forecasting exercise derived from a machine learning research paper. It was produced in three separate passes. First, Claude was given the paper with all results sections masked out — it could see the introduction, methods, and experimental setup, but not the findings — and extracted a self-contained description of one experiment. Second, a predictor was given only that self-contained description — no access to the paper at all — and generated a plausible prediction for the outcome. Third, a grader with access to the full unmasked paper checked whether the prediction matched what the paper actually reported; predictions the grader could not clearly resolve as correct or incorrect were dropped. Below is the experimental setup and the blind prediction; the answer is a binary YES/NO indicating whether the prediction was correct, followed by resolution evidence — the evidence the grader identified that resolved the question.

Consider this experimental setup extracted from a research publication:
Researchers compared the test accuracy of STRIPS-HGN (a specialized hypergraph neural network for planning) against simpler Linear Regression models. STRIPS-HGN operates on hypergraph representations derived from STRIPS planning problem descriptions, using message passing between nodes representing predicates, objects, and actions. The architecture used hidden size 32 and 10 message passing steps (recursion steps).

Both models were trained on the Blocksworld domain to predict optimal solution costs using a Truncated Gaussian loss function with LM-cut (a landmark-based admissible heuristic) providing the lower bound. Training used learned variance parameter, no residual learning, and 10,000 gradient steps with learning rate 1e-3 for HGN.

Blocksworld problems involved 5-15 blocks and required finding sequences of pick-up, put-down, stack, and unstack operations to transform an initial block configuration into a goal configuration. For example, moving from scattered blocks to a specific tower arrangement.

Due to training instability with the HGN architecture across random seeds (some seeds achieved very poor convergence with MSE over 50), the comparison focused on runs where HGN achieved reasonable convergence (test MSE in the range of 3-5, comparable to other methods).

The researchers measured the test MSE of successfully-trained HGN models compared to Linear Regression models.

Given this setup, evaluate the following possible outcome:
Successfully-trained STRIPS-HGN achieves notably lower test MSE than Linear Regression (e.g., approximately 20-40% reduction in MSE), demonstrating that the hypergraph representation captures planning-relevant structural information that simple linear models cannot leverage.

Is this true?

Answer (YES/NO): NO